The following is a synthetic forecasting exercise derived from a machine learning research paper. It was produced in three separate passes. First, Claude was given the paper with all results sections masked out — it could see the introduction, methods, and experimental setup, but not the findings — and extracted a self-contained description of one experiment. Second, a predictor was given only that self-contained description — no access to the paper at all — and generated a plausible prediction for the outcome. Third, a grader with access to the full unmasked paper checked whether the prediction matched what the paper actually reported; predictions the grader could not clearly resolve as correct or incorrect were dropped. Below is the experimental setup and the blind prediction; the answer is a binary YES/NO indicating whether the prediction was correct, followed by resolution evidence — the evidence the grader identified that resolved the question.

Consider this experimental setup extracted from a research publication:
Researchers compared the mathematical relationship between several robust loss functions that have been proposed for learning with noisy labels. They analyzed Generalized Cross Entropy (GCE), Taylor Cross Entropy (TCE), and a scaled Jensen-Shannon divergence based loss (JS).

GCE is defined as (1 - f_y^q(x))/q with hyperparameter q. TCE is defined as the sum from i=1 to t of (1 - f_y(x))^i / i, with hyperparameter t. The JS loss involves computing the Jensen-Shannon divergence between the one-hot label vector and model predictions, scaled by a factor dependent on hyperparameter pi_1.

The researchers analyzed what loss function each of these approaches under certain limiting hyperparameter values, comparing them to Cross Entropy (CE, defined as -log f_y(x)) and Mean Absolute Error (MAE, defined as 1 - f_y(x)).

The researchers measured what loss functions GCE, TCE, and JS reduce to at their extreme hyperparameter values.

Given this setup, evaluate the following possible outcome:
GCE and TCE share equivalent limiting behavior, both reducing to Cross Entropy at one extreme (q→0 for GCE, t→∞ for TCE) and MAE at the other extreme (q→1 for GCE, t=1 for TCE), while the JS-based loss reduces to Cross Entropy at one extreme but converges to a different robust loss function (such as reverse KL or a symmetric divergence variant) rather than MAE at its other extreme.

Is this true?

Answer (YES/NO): NO